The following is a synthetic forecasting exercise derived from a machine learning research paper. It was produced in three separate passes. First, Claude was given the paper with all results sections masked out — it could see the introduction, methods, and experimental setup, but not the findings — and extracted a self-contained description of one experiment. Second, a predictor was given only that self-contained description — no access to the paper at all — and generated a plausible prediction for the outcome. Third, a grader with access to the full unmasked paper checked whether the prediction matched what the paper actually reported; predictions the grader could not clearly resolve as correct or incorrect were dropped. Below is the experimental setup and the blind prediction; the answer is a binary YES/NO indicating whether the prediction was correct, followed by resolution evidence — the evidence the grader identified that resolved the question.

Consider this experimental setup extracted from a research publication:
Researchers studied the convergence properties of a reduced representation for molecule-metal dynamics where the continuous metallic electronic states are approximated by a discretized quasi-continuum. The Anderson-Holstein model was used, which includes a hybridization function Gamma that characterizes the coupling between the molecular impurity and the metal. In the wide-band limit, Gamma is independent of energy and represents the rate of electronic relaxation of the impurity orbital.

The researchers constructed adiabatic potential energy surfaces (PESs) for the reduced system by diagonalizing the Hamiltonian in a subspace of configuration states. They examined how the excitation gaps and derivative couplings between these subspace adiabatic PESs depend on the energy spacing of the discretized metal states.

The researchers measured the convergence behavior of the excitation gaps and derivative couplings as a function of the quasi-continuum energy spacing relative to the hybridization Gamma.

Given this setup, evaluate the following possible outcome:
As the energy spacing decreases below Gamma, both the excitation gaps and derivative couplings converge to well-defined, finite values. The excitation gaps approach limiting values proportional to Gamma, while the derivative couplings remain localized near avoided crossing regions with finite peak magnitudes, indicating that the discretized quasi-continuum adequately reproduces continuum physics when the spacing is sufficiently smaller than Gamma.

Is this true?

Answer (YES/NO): YES